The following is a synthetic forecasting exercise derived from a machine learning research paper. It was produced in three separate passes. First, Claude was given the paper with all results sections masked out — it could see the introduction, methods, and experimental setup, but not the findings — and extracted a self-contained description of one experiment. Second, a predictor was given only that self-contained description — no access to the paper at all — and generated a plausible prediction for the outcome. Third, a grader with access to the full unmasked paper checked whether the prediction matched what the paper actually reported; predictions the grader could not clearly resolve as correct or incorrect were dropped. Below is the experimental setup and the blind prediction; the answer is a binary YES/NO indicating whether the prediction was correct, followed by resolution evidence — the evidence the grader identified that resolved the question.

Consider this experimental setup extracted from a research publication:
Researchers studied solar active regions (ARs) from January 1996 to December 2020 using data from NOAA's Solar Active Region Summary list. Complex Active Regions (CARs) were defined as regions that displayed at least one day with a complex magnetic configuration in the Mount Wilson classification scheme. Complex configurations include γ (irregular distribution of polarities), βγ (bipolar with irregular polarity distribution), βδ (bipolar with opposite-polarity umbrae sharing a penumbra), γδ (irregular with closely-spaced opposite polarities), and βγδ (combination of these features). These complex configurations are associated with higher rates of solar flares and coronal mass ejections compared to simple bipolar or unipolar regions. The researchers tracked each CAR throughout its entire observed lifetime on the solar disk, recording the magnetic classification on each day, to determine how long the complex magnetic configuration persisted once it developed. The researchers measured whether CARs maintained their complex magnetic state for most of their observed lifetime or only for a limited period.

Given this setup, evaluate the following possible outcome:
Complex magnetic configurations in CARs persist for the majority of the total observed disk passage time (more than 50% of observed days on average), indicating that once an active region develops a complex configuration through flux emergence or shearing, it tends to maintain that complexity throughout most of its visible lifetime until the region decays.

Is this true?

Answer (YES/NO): NO